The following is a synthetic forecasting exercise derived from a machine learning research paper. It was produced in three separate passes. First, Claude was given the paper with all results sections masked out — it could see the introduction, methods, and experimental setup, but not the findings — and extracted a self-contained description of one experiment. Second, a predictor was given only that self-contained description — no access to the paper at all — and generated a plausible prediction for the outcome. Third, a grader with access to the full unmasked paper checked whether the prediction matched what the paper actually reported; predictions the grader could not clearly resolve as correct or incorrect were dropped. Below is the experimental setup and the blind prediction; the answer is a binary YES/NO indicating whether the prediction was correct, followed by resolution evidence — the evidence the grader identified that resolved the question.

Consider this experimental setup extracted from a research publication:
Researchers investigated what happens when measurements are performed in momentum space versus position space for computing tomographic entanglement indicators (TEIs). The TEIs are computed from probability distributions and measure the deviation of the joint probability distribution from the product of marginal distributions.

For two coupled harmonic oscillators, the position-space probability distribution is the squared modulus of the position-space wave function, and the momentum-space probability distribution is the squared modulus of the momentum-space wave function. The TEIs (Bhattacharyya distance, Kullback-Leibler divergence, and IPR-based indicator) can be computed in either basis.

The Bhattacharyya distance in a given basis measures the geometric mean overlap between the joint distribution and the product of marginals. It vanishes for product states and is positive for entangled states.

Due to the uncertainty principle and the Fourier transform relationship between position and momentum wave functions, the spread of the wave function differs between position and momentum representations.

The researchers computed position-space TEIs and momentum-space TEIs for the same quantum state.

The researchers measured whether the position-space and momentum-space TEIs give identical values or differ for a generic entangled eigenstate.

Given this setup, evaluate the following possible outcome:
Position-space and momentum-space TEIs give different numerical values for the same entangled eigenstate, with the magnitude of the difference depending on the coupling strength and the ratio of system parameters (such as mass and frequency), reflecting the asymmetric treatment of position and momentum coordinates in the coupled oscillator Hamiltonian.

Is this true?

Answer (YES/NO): YES